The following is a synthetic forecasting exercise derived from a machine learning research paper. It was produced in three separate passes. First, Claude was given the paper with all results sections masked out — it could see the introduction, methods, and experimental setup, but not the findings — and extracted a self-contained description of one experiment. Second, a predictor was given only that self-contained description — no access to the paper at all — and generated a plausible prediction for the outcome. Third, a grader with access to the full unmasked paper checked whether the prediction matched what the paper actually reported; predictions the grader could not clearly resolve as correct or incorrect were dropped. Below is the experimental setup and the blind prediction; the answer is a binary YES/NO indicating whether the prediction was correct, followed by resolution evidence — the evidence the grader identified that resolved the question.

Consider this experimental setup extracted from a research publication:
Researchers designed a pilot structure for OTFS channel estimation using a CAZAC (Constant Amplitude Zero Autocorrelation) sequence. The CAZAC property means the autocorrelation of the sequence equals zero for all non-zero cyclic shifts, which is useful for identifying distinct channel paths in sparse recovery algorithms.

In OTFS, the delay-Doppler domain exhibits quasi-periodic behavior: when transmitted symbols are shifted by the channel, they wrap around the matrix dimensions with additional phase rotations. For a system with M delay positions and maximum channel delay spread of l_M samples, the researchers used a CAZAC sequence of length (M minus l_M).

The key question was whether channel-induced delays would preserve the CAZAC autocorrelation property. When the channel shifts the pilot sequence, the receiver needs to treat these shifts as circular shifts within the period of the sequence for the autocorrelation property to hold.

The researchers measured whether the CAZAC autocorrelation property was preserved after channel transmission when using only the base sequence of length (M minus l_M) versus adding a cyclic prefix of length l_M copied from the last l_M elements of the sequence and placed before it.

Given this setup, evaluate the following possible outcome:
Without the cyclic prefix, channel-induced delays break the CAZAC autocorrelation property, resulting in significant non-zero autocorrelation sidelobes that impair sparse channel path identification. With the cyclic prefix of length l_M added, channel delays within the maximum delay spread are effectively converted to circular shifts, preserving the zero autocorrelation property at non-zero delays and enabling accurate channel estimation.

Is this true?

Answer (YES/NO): YES